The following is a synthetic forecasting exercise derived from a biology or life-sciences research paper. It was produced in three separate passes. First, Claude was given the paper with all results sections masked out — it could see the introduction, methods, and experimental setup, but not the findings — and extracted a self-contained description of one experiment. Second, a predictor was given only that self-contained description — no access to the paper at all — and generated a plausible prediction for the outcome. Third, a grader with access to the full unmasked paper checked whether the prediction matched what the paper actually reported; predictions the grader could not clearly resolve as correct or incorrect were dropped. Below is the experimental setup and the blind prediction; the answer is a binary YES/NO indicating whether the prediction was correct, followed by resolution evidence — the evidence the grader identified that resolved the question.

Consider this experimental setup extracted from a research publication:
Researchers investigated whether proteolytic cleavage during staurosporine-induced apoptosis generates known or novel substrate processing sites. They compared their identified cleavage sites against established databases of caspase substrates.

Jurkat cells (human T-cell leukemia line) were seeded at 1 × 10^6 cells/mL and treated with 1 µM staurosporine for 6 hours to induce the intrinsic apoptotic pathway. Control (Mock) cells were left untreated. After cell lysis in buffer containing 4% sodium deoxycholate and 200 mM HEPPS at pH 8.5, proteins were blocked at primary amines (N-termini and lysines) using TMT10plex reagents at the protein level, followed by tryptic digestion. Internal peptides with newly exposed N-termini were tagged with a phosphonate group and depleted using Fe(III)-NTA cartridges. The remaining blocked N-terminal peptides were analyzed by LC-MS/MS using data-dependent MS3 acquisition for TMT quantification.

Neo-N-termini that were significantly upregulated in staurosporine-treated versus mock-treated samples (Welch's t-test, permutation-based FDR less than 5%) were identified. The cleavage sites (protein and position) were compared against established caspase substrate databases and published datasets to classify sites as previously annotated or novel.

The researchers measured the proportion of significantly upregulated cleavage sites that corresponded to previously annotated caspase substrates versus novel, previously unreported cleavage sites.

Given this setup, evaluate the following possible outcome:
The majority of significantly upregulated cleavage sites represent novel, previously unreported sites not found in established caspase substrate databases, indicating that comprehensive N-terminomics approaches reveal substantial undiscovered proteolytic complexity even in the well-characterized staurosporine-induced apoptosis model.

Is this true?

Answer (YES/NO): YES